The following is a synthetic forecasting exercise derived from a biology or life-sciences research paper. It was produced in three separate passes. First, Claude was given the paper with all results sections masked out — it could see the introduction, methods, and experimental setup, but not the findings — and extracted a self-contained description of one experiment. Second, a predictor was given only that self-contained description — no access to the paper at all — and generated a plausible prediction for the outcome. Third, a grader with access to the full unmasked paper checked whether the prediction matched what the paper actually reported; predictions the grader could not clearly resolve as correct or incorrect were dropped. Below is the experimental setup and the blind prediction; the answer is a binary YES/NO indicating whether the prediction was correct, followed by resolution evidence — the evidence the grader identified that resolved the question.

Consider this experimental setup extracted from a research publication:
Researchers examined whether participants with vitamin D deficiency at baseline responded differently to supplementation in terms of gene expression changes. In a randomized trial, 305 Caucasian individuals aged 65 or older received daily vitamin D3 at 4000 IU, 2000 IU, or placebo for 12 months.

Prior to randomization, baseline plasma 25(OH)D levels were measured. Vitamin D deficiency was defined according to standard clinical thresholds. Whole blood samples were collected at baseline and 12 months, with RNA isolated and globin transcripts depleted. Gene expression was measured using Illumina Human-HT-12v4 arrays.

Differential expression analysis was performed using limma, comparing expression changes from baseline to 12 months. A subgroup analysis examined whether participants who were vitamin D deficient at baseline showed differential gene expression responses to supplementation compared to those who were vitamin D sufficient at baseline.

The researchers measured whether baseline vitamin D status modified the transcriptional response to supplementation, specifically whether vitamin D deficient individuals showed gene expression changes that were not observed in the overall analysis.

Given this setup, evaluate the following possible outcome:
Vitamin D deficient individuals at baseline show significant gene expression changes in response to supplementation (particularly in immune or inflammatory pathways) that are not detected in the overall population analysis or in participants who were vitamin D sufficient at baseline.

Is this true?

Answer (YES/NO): NO